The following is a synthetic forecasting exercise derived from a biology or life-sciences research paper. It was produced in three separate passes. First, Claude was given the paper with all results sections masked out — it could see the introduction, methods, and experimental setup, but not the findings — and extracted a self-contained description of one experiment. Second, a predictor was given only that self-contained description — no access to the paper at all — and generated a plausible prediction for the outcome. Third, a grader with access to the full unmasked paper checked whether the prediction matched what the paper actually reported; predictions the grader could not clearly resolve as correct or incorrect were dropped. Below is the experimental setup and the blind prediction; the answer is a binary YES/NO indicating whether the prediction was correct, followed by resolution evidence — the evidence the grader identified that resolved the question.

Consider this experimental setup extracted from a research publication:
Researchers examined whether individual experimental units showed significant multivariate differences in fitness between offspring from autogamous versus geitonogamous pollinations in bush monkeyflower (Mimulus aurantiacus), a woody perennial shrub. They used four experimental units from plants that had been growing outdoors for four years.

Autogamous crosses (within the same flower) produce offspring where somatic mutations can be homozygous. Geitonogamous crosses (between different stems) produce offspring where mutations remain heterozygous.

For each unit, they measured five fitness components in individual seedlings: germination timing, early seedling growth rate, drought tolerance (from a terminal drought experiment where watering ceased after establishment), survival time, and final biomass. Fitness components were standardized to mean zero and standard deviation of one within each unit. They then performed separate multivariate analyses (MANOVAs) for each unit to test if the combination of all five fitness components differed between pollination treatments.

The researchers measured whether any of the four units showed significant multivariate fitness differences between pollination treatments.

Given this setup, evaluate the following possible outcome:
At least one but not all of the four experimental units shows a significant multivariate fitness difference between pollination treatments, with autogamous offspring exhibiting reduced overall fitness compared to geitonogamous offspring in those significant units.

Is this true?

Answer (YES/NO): NO